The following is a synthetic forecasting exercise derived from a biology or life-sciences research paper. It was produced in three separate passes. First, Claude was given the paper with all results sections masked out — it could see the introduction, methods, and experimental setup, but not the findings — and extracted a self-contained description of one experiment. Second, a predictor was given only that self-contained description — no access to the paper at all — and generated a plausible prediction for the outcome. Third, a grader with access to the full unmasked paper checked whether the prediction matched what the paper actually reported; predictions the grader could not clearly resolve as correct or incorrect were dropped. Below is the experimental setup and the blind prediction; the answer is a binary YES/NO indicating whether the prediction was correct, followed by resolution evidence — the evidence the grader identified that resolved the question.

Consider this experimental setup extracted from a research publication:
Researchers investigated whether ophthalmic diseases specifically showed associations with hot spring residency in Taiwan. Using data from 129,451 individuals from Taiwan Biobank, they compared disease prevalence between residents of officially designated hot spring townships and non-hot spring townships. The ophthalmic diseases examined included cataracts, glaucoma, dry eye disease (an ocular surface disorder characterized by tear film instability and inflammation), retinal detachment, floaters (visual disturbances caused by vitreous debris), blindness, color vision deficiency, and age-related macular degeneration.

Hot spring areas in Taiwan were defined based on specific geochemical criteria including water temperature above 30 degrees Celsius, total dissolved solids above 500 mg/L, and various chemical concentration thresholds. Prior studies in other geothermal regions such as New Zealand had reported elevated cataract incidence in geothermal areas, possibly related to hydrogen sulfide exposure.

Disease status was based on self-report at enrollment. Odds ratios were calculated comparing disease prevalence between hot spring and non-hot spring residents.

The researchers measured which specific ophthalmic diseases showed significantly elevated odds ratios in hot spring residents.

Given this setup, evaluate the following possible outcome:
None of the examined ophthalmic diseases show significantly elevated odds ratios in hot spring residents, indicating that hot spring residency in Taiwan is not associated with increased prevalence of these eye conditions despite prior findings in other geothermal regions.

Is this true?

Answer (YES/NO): YES